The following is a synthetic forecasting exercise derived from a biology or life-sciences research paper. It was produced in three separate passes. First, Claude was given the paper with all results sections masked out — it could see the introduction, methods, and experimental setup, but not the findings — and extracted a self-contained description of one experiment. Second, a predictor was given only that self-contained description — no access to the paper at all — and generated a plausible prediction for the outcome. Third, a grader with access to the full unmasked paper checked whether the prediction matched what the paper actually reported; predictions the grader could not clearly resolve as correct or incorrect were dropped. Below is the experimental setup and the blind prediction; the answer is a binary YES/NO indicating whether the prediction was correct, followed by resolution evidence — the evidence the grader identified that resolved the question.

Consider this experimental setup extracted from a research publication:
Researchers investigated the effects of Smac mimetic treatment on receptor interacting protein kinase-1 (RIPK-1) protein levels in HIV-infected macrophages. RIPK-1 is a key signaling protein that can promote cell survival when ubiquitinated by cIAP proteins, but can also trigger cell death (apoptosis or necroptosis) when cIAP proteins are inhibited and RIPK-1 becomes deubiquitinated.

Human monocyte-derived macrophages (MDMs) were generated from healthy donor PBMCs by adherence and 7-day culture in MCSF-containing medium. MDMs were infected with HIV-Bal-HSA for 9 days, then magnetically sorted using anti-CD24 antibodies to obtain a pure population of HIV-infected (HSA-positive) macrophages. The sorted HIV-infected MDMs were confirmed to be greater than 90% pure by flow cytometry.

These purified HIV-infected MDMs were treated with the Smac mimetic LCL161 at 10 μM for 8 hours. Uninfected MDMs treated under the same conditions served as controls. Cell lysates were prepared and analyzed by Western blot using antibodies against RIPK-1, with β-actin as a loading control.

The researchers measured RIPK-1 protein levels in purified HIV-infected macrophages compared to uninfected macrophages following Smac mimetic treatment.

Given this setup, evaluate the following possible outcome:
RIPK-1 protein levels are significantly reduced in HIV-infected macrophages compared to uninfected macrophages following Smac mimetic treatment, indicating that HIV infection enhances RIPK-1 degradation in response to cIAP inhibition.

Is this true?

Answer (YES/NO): YES